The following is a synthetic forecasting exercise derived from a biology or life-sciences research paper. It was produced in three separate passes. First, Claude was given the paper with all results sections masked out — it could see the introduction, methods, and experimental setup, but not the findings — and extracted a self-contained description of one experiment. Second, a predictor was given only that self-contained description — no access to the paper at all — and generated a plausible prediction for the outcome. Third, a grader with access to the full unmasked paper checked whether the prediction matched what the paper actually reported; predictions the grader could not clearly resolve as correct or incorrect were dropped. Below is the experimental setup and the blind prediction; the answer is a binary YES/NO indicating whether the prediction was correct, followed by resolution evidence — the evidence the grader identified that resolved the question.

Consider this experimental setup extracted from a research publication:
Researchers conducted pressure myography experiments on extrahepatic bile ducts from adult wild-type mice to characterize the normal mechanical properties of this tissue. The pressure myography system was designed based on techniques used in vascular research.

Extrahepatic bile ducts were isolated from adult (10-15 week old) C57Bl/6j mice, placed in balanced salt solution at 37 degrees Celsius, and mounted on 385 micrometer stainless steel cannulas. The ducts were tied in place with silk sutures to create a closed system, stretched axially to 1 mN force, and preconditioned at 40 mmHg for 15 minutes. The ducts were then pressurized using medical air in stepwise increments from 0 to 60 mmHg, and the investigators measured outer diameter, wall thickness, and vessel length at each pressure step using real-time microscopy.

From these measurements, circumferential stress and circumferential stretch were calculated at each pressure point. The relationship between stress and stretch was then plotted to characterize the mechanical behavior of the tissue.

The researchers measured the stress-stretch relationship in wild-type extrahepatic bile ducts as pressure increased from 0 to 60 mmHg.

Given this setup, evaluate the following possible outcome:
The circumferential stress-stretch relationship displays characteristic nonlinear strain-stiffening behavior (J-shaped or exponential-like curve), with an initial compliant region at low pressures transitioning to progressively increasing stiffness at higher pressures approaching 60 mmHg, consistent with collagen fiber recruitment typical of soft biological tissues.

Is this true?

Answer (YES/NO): YES